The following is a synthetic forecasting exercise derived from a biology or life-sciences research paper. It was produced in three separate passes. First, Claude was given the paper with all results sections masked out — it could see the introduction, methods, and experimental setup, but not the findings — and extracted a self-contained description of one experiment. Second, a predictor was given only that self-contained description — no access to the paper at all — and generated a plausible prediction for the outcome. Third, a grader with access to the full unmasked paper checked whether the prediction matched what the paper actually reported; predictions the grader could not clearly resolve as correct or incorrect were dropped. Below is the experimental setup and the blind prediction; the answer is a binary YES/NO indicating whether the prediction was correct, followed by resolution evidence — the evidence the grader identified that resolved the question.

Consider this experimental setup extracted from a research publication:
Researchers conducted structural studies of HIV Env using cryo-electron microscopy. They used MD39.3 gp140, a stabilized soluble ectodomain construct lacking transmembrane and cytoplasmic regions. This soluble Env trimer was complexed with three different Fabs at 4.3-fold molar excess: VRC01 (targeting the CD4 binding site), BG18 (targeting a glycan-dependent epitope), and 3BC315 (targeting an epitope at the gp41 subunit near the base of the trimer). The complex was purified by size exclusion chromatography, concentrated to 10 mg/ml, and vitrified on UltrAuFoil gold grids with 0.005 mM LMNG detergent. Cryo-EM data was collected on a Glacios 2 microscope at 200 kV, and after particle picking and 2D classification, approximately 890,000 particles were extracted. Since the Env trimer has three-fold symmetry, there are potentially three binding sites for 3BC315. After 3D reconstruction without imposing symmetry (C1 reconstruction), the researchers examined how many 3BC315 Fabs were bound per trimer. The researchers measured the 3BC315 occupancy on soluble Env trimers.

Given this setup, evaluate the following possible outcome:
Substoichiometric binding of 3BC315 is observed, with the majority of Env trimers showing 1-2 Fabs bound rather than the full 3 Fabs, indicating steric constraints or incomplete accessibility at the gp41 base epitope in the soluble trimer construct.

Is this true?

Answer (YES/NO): YES